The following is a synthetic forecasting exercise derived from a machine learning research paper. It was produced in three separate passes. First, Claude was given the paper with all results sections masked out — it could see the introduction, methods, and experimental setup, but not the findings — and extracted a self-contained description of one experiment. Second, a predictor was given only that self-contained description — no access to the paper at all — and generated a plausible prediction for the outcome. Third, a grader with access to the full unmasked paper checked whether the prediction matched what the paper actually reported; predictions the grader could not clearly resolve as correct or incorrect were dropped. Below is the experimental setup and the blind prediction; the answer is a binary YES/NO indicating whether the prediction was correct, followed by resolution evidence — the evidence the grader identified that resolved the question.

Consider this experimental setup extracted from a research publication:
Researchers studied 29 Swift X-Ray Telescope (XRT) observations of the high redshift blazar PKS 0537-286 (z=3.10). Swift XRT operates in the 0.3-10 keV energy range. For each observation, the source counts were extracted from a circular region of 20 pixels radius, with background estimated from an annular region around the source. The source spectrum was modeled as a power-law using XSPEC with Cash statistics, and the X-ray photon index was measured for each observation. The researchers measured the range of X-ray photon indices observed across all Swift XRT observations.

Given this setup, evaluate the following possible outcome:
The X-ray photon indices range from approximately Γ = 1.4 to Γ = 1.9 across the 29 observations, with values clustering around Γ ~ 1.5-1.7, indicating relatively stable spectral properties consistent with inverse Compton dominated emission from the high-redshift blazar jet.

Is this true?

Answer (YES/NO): NO